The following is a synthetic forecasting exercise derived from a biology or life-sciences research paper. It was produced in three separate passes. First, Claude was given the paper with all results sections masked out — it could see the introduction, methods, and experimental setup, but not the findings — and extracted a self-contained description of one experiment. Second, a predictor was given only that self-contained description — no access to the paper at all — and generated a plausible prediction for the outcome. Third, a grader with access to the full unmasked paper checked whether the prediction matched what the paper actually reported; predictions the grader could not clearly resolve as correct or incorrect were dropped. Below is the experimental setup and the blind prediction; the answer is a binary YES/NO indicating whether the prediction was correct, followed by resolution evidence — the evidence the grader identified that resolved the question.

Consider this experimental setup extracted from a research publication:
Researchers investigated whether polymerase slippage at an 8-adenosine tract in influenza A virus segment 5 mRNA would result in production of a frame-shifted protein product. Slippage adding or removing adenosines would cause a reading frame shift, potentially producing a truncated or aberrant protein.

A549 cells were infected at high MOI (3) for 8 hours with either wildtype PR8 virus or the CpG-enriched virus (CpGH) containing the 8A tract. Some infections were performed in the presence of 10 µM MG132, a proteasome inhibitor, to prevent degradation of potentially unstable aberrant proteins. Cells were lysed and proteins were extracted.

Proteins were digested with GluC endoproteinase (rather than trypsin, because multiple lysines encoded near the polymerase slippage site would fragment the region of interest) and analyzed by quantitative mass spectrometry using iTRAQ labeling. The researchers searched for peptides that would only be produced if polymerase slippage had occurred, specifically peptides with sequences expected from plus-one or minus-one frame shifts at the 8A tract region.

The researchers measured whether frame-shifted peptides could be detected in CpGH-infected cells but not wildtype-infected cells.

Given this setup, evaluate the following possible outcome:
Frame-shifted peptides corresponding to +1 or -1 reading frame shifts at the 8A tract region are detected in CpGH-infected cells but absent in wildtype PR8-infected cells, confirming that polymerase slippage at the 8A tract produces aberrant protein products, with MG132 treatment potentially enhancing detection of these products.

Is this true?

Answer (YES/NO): NO